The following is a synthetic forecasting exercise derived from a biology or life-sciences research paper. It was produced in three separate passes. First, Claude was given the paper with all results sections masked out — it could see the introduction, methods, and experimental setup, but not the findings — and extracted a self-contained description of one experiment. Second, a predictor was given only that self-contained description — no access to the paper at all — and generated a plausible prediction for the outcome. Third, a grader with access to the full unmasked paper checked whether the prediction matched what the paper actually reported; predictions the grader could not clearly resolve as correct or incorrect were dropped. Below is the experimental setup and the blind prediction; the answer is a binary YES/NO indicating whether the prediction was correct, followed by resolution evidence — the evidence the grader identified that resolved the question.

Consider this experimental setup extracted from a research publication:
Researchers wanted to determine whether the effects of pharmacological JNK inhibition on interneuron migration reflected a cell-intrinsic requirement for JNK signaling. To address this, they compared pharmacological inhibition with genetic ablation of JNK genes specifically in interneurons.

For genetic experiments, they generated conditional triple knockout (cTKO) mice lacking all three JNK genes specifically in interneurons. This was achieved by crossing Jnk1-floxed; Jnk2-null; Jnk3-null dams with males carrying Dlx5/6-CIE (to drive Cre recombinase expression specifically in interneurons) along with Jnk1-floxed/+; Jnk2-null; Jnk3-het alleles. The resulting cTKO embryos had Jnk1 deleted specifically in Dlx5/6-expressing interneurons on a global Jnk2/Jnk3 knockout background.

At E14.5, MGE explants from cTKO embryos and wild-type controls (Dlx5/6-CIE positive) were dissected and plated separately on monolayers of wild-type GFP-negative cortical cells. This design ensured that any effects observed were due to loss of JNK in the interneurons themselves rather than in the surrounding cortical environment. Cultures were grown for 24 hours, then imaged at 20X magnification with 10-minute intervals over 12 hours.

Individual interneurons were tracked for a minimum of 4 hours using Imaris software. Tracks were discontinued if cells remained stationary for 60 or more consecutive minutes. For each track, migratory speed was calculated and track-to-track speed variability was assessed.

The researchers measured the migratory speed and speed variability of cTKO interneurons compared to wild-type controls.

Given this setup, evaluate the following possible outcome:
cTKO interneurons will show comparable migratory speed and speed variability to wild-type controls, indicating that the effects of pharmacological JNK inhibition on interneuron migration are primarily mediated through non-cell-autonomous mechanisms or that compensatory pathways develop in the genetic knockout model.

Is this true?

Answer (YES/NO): NO